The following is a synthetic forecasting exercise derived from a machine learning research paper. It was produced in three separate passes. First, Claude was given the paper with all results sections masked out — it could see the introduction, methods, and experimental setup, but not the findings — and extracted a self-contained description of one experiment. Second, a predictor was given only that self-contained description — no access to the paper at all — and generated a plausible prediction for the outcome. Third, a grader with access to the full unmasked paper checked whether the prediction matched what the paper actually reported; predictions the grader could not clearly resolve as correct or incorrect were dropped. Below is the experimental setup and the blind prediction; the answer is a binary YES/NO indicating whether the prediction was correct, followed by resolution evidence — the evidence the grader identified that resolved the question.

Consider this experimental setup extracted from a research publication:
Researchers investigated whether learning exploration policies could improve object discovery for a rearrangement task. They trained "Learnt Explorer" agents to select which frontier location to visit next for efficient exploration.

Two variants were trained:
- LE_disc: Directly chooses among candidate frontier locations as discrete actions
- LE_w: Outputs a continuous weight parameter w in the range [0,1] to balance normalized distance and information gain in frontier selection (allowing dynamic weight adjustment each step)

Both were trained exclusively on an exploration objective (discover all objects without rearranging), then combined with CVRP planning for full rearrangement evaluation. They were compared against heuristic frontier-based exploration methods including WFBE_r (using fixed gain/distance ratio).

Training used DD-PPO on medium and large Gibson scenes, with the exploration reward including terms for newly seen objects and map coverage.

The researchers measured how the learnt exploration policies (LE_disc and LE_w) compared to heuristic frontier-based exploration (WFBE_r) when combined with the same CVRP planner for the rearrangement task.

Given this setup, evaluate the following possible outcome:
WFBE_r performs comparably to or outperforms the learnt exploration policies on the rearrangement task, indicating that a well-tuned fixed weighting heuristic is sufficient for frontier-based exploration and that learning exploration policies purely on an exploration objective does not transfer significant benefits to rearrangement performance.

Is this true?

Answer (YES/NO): YES